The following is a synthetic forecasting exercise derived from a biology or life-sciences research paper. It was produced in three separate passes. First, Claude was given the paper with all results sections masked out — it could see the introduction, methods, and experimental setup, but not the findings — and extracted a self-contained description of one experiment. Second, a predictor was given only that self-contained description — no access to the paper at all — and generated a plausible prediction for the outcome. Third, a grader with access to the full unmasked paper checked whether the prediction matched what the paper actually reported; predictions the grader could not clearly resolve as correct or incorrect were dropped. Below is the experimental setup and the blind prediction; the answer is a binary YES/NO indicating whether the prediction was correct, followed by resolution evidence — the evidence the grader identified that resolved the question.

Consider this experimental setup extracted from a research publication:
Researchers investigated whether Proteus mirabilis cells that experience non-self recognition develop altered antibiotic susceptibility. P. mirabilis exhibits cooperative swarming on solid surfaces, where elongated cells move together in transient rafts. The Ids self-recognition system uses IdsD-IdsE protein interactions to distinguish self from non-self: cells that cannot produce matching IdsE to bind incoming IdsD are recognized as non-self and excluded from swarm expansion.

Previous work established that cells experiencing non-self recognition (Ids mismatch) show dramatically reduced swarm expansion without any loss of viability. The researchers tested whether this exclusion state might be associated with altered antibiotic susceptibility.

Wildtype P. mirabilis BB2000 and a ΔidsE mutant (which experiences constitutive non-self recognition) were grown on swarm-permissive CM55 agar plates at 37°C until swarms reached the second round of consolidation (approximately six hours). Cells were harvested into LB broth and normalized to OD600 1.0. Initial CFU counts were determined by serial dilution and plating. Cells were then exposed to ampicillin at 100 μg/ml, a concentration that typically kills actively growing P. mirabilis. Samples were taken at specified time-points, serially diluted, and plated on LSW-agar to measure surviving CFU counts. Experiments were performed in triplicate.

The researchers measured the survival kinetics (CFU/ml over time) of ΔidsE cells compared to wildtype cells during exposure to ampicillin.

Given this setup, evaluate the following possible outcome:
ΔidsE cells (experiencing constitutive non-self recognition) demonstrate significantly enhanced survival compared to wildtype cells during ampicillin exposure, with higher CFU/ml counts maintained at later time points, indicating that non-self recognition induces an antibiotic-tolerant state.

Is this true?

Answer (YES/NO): YES